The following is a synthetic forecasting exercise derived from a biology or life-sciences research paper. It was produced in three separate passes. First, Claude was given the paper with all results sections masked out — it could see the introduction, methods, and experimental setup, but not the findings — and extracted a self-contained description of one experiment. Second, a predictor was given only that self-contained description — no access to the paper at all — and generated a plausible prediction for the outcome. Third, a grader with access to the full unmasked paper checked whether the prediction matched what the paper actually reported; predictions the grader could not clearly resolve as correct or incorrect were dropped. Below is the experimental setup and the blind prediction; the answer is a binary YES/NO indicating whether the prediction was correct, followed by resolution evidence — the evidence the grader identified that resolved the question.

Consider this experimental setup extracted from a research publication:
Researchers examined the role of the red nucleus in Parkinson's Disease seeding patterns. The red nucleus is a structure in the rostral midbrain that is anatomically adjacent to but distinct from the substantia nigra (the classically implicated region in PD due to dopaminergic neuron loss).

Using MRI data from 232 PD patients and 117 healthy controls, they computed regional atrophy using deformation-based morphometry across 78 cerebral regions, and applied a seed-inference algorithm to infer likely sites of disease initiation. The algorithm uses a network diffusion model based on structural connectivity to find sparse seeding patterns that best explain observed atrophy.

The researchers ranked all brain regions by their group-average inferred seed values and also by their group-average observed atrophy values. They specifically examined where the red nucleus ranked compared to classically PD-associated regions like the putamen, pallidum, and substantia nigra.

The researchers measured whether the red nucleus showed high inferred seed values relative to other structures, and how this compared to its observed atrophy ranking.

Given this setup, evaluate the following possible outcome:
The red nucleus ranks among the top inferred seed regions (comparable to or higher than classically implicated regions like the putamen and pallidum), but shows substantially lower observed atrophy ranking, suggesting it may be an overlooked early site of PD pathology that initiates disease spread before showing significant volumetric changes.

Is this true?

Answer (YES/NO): NO